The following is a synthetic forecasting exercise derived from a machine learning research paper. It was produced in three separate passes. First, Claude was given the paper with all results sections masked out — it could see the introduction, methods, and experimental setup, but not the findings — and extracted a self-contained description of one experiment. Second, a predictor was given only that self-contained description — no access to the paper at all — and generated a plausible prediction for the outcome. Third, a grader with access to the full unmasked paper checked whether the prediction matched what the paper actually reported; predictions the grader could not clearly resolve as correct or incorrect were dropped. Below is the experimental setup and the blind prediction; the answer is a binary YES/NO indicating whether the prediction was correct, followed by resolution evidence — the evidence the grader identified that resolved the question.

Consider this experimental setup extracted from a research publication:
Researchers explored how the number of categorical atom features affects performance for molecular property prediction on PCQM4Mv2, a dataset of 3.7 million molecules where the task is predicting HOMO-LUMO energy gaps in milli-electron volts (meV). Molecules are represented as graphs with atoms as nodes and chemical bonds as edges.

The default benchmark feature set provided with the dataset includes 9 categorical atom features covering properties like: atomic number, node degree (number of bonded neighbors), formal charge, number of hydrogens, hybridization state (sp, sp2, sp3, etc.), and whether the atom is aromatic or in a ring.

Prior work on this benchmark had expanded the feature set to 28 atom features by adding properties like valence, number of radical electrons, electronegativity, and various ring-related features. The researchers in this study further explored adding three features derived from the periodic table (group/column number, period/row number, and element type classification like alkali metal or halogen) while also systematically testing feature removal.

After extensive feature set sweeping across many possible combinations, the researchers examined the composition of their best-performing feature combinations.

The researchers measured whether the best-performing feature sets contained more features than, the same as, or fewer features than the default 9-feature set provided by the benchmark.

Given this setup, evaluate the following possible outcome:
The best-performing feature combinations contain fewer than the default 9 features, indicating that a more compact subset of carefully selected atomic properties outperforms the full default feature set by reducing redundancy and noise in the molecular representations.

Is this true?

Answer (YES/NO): YES